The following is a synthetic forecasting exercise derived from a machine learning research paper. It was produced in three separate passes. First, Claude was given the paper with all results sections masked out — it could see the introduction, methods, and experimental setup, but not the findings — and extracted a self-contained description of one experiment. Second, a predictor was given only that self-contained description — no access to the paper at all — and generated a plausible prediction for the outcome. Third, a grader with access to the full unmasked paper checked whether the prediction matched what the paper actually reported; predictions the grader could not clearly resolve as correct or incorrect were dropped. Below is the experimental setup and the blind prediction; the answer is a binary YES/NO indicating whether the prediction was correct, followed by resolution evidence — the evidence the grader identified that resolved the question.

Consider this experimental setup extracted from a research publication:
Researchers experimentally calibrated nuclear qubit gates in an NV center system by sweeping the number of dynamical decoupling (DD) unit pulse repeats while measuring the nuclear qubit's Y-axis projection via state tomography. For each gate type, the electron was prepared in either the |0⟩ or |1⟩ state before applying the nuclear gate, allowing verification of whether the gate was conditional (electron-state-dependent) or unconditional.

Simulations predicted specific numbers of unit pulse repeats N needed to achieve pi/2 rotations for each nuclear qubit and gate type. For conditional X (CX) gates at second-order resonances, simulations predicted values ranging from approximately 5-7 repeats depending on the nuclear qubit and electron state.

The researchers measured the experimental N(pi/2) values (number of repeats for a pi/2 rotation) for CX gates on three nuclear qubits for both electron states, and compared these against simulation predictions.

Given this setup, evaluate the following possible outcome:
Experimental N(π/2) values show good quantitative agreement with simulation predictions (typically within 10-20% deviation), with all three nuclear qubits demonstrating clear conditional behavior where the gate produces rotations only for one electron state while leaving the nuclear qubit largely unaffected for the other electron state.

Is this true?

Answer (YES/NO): NO